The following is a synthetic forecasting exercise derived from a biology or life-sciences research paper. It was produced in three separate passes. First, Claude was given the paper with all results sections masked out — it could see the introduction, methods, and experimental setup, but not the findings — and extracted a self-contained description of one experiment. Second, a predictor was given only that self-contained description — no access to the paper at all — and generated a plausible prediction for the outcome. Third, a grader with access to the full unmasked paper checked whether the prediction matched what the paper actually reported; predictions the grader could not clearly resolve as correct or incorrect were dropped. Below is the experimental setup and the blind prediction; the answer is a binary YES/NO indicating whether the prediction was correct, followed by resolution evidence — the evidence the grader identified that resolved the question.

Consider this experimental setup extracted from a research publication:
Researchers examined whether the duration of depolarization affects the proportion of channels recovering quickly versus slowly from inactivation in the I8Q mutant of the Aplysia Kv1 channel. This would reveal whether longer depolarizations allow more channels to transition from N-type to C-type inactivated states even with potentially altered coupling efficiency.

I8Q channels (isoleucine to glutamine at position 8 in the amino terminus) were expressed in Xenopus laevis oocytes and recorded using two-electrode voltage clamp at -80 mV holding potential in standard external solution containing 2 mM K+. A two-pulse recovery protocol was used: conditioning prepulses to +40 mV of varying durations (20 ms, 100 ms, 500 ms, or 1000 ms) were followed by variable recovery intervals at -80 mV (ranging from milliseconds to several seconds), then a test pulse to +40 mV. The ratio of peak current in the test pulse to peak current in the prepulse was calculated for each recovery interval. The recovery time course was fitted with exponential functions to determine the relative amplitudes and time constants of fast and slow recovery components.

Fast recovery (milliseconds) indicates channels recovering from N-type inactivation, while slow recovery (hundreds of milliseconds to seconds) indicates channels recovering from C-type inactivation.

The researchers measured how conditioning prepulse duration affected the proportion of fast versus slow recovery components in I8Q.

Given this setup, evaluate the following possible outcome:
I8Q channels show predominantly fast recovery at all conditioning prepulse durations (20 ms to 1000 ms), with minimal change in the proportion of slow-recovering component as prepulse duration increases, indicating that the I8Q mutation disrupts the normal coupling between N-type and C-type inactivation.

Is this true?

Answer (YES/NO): NO